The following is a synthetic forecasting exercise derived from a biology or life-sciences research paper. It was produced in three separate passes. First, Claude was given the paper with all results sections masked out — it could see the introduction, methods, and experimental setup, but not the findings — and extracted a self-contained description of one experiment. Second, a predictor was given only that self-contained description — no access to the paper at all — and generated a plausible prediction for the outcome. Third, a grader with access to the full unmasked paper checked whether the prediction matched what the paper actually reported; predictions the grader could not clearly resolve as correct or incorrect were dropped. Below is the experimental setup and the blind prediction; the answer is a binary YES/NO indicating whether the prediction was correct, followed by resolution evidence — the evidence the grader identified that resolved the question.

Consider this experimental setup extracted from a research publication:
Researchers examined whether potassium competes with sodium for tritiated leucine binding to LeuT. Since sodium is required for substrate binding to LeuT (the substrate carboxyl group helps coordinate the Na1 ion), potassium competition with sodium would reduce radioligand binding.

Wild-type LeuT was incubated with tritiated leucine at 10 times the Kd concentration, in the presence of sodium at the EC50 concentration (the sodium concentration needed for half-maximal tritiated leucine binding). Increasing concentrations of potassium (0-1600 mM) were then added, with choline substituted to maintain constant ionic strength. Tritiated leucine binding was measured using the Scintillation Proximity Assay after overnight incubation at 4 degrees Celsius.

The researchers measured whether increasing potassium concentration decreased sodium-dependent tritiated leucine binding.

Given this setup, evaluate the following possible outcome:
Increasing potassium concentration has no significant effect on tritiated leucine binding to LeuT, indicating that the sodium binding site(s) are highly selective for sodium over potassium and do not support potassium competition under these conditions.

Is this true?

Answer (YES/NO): NO